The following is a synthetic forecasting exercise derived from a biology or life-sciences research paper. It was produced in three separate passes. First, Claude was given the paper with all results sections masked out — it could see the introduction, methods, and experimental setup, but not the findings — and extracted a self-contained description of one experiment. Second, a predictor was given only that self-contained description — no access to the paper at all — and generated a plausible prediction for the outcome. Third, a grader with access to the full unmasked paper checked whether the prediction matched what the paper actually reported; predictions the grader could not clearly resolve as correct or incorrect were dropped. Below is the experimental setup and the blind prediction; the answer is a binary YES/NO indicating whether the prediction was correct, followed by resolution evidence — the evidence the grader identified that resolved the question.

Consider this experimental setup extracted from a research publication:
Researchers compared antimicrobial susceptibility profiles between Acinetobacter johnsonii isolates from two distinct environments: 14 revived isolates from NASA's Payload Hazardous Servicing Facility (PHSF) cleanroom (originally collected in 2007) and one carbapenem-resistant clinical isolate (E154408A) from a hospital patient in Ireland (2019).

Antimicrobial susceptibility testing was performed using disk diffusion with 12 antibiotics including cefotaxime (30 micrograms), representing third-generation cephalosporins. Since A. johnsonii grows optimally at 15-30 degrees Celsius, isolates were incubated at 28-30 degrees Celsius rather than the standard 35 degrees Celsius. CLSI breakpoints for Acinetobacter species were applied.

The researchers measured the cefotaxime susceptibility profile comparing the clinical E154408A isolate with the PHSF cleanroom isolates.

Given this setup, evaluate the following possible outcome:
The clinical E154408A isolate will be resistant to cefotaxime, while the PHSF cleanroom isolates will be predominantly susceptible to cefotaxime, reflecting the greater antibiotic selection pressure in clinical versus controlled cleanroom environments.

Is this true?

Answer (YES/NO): NO